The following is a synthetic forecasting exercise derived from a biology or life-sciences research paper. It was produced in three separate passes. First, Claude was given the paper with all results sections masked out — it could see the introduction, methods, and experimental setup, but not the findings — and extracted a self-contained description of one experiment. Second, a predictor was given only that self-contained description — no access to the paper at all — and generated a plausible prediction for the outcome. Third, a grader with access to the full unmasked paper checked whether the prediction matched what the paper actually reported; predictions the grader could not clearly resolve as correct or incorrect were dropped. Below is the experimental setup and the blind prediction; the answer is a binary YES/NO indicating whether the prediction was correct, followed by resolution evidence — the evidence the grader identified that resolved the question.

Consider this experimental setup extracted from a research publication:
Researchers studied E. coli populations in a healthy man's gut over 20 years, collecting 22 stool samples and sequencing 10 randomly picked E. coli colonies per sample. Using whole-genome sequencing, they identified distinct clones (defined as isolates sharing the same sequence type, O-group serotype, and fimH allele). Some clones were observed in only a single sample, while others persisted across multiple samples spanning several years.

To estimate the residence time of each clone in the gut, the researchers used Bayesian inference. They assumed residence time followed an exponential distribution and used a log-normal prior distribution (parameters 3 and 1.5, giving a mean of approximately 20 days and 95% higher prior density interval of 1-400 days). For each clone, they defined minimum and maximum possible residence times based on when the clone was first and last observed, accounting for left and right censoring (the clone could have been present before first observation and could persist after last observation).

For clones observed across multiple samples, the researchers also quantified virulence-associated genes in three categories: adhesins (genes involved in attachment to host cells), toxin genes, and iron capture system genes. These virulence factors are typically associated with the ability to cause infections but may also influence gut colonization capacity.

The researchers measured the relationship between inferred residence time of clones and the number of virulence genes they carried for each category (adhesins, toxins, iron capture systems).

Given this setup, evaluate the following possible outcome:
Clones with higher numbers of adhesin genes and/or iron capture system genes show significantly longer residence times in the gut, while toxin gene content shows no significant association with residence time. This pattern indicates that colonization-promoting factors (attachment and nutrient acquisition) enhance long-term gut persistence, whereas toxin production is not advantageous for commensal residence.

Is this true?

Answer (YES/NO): NO